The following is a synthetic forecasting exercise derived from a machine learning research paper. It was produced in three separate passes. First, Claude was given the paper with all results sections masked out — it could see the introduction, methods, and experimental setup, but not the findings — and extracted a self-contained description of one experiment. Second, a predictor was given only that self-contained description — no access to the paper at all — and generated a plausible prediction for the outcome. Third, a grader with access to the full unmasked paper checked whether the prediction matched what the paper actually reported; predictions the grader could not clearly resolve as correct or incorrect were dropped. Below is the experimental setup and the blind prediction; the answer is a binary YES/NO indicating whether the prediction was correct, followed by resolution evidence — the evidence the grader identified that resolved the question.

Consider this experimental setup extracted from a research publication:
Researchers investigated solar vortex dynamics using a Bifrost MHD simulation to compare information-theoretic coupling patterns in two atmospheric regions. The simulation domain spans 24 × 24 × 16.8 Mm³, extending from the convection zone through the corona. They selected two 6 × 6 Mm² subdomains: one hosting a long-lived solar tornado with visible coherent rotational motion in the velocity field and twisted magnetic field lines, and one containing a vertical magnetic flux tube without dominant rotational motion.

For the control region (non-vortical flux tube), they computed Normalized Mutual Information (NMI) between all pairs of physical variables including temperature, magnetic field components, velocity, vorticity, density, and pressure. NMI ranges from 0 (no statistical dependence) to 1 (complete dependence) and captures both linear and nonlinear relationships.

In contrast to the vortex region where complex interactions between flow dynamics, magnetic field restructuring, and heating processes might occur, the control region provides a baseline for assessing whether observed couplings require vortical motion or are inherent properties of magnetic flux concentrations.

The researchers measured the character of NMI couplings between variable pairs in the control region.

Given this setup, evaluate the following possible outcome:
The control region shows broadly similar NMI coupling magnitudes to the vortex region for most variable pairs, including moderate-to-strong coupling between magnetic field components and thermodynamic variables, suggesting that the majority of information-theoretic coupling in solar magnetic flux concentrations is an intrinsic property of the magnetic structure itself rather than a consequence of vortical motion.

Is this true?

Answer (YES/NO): NO